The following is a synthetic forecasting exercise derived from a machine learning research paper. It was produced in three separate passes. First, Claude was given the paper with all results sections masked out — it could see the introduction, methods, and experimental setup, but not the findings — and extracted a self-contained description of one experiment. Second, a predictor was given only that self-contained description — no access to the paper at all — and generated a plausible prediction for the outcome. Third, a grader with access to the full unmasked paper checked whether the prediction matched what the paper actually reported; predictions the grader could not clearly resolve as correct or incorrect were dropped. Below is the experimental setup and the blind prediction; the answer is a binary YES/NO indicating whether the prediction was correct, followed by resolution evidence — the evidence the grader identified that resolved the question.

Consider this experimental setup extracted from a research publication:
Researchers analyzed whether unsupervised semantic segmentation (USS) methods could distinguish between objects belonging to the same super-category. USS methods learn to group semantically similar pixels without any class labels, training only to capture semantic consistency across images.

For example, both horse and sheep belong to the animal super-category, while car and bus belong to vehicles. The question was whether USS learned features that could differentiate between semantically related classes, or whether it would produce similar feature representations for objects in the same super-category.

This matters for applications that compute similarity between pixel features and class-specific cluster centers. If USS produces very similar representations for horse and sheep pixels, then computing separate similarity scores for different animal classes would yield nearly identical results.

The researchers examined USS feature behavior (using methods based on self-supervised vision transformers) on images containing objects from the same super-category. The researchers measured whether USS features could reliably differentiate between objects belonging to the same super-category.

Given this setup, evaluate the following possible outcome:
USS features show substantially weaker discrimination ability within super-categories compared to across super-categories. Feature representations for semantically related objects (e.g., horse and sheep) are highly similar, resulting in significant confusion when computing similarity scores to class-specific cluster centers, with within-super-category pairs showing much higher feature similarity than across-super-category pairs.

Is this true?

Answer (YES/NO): YES